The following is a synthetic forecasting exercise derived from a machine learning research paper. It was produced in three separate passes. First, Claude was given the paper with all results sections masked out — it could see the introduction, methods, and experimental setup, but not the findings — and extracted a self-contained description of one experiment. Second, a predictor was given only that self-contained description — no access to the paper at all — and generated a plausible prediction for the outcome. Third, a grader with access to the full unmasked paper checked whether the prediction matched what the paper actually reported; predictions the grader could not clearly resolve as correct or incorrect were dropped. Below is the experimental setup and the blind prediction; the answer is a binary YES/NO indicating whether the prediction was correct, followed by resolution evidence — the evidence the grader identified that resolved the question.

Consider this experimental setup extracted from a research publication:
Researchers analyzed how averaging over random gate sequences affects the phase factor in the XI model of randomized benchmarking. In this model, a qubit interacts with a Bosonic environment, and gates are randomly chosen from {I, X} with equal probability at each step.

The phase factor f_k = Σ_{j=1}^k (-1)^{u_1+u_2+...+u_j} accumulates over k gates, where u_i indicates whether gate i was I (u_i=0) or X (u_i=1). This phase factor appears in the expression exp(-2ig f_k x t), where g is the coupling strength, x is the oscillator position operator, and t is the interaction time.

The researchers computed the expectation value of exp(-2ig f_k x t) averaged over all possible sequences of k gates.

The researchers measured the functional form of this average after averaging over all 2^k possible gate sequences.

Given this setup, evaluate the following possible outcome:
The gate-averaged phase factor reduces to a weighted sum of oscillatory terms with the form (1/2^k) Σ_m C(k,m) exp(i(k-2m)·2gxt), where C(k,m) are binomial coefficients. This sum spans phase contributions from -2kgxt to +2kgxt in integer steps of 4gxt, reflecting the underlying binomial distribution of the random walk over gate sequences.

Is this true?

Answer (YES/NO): NO